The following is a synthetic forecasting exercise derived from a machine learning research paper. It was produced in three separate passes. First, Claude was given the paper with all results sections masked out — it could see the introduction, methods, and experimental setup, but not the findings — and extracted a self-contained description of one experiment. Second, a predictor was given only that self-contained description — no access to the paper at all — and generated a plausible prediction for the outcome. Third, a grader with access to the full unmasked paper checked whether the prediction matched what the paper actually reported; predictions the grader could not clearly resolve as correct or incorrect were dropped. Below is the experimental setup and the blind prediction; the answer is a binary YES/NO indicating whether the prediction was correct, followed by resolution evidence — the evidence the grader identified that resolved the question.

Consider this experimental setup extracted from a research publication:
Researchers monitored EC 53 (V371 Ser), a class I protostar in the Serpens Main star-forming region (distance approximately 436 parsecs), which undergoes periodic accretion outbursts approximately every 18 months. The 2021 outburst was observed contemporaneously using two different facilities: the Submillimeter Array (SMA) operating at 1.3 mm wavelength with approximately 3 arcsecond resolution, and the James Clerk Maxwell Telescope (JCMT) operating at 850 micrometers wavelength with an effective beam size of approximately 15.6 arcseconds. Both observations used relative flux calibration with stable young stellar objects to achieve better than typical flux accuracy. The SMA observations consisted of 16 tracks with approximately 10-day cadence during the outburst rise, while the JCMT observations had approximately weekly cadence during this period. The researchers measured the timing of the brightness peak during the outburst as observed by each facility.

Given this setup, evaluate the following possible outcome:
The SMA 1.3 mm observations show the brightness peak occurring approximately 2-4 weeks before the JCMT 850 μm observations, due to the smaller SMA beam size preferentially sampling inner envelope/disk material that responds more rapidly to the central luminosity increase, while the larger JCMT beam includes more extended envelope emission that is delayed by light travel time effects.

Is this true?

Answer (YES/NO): YES